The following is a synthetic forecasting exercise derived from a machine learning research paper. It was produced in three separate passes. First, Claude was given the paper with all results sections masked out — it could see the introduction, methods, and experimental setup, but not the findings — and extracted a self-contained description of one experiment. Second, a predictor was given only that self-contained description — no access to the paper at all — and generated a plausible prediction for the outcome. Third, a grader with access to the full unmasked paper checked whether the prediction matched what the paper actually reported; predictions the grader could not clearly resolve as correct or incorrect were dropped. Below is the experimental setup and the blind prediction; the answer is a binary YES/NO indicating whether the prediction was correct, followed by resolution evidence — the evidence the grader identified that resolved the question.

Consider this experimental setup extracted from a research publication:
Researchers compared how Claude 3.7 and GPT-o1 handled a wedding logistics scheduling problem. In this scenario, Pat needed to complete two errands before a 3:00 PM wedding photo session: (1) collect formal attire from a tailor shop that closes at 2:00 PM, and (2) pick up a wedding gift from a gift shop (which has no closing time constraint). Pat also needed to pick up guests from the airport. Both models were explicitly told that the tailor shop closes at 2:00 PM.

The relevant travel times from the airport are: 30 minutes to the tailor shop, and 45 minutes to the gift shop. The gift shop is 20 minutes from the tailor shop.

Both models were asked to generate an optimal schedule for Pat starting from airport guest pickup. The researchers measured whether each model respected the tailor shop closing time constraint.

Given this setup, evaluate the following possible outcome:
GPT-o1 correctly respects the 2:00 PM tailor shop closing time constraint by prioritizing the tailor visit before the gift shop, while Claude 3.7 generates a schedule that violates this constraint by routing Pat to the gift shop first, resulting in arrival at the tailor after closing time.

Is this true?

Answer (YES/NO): YES